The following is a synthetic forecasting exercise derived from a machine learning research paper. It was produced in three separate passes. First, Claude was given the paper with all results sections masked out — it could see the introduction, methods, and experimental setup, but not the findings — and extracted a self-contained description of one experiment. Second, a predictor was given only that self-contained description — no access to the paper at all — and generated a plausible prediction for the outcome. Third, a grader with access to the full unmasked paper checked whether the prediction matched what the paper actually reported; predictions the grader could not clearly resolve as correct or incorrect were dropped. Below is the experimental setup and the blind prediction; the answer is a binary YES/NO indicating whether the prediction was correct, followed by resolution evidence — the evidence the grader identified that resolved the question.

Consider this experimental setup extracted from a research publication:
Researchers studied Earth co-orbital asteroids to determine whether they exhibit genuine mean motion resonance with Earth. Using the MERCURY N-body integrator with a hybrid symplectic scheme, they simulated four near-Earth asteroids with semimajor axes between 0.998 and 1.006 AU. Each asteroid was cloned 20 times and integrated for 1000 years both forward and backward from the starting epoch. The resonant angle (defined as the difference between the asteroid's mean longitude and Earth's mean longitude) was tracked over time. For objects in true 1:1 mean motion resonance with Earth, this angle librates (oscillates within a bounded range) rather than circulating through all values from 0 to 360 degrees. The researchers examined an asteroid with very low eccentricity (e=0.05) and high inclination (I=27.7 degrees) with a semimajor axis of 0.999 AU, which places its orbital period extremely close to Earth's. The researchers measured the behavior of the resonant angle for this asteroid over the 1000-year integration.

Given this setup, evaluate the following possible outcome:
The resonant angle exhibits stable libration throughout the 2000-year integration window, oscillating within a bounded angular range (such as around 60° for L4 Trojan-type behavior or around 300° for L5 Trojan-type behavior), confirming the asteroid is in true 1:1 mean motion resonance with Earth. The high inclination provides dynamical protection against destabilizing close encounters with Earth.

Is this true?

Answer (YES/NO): NO